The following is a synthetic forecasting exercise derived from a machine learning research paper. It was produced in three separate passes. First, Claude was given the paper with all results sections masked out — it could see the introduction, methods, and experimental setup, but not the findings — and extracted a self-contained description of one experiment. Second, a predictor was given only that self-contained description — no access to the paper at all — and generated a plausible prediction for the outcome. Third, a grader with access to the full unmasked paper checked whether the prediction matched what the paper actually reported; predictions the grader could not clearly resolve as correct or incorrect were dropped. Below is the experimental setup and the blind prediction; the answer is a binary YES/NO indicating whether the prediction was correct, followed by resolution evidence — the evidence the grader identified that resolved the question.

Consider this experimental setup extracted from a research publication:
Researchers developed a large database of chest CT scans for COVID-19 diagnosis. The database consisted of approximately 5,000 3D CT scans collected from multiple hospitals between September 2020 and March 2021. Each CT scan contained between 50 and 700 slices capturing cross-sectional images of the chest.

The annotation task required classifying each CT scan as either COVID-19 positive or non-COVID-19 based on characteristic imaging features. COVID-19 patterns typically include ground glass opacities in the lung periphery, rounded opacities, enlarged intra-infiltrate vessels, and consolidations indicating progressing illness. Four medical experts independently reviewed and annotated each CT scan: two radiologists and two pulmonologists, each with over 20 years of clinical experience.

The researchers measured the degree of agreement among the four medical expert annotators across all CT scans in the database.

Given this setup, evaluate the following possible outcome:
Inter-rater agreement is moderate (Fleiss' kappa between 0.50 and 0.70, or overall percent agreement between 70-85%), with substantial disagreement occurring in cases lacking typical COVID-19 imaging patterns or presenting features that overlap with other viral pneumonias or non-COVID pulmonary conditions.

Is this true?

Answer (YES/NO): NO